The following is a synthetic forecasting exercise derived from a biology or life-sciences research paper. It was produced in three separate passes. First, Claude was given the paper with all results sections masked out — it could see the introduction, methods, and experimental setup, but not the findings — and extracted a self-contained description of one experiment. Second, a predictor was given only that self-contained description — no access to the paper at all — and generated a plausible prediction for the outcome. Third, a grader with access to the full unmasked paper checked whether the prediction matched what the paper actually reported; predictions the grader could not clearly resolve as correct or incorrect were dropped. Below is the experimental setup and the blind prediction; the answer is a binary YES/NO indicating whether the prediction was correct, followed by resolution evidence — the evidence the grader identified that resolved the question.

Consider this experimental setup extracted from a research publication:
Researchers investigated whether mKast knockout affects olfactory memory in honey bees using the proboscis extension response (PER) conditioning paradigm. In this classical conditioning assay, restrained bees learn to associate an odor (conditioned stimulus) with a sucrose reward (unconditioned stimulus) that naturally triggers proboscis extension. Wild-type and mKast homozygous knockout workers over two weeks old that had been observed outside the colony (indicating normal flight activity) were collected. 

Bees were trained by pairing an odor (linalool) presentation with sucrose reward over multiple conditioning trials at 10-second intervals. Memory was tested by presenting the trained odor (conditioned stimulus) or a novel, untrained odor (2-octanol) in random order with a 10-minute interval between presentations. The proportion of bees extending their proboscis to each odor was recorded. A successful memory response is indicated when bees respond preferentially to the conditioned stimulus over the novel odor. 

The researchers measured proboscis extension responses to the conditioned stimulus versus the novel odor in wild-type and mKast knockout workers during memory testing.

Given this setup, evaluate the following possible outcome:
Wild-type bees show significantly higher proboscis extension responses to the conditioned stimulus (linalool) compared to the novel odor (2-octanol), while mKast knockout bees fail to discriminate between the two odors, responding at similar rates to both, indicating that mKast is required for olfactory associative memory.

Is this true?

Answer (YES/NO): NO